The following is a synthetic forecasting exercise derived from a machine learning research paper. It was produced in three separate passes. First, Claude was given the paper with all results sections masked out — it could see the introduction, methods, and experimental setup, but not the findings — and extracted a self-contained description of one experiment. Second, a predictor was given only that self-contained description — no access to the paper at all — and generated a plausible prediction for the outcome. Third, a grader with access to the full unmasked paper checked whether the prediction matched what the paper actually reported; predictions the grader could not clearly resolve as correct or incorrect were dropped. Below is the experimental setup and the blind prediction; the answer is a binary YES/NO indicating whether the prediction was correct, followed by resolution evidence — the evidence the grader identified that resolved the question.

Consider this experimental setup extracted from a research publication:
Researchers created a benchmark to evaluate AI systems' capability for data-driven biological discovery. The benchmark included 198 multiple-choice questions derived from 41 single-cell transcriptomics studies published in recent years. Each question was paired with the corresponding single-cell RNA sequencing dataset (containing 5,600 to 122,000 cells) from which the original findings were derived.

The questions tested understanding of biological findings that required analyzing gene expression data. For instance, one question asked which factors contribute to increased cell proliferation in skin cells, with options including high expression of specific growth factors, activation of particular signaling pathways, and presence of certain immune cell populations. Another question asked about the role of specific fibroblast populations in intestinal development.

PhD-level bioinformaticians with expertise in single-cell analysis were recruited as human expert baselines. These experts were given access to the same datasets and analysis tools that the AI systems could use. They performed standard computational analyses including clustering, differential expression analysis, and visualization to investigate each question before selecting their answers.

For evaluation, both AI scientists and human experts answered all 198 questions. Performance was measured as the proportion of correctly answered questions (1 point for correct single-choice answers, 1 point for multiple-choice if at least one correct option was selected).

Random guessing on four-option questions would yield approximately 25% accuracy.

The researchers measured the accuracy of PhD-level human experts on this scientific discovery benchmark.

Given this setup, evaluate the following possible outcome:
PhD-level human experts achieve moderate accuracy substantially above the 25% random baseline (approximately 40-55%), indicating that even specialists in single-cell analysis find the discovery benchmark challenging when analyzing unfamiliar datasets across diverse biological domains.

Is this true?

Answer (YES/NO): NO